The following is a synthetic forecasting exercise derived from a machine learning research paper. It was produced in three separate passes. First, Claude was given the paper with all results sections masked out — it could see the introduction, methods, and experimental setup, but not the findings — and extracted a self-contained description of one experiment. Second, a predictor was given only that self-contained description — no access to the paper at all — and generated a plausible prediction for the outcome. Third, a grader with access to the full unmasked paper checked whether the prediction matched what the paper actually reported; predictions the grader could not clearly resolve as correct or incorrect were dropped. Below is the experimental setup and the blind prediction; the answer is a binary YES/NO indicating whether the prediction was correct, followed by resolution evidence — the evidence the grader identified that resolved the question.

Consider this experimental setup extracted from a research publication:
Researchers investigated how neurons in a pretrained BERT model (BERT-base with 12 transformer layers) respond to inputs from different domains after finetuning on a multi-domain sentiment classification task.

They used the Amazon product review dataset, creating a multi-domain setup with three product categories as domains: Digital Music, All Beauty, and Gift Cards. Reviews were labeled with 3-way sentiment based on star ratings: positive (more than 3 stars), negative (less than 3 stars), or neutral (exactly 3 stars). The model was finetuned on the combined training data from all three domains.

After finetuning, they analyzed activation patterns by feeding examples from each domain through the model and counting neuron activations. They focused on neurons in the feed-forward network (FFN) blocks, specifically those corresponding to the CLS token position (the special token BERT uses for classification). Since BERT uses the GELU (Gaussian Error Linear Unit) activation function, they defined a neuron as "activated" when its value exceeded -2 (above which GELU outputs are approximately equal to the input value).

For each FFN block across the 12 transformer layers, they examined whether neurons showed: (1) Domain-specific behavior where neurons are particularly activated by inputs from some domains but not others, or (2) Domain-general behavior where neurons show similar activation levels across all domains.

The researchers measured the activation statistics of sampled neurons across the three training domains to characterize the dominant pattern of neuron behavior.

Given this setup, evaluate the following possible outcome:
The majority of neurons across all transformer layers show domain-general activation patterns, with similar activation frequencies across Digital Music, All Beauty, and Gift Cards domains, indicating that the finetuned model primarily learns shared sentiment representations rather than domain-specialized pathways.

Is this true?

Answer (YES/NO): NO